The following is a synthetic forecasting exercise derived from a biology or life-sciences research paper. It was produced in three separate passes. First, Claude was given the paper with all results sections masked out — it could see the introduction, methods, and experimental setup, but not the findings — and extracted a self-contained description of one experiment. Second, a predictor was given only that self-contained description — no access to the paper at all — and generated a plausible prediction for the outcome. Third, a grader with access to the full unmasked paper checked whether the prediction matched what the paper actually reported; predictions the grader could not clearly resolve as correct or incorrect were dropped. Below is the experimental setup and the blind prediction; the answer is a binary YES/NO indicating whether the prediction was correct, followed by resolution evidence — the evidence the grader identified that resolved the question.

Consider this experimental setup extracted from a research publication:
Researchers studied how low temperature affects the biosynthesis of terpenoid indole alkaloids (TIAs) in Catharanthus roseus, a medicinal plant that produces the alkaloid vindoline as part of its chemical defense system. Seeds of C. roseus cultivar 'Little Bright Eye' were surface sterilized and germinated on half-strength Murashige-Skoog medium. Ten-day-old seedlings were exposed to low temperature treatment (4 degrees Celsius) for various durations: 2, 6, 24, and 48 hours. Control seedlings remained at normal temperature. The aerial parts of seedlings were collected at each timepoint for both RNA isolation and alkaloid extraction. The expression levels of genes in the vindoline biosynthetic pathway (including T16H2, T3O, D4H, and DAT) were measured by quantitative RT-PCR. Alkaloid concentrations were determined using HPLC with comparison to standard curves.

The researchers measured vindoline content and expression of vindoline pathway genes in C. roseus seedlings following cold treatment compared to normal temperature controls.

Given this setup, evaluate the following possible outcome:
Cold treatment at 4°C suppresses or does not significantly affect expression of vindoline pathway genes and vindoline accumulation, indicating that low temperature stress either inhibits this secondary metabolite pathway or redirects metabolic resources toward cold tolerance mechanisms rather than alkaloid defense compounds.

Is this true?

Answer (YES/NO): YES